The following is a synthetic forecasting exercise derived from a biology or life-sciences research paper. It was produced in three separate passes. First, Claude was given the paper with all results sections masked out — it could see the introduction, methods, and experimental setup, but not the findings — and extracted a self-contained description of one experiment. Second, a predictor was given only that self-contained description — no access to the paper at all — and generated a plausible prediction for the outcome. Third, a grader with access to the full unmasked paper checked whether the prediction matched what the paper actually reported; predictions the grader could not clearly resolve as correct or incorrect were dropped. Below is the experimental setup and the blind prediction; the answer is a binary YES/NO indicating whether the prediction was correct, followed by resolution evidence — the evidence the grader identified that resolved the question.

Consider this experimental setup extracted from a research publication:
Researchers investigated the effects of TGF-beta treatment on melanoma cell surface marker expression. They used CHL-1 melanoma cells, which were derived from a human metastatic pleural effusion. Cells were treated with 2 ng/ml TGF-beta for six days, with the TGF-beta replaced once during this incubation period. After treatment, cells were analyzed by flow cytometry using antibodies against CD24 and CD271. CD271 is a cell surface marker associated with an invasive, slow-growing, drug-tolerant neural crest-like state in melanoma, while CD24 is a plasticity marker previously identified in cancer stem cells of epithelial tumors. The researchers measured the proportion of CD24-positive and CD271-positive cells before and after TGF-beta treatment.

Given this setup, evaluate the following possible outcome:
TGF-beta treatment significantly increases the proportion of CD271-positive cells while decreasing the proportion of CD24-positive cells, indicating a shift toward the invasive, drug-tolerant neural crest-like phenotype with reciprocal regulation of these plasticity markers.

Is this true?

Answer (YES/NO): YES